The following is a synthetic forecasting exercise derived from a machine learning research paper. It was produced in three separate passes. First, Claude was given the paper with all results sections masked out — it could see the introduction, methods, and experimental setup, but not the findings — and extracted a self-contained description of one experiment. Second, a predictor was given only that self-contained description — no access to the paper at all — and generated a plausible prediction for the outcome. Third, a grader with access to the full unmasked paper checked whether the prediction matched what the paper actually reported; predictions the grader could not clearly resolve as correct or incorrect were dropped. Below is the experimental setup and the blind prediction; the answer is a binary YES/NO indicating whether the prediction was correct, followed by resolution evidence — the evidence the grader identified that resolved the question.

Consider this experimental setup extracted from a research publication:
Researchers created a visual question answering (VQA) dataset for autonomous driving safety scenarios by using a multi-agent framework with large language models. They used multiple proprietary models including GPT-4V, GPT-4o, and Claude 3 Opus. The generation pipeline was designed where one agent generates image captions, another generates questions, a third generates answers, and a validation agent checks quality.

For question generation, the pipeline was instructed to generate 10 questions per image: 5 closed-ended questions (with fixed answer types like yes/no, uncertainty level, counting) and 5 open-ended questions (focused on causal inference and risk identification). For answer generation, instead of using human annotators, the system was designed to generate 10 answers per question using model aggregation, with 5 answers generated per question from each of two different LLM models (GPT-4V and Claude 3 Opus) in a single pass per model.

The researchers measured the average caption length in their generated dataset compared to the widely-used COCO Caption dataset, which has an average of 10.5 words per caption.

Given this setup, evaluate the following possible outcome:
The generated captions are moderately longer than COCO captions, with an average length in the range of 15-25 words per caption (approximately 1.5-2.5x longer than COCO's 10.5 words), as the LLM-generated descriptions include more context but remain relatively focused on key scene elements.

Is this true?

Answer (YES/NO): YES